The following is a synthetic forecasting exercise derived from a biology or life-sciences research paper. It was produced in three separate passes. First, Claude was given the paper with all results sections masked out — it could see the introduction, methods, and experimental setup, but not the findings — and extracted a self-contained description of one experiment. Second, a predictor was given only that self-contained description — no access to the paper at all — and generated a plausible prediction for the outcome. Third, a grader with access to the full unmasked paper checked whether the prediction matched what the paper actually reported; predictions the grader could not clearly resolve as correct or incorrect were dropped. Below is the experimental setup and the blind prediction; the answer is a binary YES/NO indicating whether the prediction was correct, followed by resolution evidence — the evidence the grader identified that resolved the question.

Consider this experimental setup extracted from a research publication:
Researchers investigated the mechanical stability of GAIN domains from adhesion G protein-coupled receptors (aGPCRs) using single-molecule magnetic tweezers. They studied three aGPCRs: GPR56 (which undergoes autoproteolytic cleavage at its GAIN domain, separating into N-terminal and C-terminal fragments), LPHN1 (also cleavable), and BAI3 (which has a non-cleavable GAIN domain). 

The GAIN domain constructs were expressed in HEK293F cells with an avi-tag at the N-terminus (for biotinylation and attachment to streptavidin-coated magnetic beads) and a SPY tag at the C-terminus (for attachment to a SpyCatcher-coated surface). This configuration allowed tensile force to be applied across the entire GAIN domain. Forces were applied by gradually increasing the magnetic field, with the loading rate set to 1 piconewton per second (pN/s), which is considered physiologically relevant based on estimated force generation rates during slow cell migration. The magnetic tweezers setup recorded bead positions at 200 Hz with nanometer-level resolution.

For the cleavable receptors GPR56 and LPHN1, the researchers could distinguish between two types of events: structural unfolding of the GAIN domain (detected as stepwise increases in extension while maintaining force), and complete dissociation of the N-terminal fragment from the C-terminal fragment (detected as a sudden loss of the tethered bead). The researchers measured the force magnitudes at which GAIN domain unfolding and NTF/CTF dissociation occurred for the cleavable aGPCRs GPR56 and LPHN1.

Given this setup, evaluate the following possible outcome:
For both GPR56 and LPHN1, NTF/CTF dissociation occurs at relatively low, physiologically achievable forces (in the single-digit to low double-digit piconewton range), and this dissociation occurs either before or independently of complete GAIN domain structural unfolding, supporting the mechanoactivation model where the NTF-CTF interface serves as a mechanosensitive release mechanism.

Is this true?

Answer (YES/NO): NO